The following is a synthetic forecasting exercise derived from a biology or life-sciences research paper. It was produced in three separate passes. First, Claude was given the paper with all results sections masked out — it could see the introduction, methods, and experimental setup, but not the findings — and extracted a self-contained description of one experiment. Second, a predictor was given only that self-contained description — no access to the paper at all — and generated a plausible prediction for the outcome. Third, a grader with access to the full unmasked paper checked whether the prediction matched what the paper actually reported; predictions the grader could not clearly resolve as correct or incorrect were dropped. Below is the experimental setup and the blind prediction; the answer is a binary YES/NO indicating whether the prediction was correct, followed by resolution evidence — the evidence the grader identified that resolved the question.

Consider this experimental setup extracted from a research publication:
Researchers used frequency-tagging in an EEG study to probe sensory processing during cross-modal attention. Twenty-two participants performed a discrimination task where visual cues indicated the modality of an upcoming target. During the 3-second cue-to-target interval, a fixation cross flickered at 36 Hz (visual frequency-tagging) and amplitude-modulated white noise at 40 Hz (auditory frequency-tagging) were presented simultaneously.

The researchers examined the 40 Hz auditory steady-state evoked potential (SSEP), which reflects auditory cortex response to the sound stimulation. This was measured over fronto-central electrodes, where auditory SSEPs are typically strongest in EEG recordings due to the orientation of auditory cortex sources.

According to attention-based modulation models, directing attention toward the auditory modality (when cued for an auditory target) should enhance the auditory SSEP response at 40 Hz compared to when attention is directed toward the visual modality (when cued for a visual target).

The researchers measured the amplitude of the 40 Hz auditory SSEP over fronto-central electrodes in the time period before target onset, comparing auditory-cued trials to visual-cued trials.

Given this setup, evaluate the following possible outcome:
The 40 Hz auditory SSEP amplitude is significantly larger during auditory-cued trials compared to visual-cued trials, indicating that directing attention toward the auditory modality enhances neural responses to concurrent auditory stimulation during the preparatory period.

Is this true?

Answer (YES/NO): YES